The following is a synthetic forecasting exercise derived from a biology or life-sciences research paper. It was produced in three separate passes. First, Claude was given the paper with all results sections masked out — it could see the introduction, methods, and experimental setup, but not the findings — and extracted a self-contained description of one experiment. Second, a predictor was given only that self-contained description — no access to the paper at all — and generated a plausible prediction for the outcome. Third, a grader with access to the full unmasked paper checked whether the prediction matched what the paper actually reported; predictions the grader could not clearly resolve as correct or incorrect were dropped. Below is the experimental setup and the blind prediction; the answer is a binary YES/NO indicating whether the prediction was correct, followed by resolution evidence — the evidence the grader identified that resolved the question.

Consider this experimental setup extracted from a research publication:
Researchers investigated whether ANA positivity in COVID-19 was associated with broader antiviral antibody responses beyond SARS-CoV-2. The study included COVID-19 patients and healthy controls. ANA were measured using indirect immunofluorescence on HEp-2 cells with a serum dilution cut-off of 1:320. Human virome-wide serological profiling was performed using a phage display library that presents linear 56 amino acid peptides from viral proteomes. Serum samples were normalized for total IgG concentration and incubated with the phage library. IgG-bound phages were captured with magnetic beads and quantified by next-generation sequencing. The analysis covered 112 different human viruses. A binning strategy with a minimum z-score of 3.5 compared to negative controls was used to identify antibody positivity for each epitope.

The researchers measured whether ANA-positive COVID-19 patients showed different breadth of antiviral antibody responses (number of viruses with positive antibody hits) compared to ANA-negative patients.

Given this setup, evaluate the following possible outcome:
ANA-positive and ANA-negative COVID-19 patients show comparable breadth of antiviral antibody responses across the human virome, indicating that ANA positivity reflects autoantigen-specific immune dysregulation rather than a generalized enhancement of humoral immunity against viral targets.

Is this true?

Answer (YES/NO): NO